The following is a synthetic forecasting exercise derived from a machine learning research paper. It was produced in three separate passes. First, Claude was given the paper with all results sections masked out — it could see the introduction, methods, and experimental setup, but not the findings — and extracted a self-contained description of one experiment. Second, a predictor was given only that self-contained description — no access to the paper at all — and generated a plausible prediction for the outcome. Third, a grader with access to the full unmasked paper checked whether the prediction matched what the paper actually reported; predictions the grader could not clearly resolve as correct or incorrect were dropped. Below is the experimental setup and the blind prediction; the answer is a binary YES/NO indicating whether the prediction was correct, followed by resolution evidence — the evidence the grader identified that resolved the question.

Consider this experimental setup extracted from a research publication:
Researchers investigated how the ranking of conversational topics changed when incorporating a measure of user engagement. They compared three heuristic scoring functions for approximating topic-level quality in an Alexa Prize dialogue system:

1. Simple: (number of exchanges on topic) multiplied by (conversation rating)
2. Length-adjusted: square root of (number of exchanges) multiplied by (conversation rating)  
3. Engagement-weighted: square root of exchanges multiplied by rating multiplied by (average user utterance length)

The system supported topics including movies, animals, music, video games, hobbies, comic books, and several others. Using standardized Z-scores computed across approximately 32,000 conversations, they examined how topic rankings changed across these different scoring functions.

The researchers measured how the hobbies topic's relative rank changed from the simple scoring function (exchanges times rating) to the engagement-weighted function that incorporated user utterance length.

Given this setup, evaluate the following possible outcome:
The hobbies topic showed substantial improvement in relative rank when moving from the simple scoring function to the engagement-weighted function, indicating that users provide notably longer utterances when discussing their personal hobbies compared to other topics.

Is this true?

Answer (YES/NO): YES